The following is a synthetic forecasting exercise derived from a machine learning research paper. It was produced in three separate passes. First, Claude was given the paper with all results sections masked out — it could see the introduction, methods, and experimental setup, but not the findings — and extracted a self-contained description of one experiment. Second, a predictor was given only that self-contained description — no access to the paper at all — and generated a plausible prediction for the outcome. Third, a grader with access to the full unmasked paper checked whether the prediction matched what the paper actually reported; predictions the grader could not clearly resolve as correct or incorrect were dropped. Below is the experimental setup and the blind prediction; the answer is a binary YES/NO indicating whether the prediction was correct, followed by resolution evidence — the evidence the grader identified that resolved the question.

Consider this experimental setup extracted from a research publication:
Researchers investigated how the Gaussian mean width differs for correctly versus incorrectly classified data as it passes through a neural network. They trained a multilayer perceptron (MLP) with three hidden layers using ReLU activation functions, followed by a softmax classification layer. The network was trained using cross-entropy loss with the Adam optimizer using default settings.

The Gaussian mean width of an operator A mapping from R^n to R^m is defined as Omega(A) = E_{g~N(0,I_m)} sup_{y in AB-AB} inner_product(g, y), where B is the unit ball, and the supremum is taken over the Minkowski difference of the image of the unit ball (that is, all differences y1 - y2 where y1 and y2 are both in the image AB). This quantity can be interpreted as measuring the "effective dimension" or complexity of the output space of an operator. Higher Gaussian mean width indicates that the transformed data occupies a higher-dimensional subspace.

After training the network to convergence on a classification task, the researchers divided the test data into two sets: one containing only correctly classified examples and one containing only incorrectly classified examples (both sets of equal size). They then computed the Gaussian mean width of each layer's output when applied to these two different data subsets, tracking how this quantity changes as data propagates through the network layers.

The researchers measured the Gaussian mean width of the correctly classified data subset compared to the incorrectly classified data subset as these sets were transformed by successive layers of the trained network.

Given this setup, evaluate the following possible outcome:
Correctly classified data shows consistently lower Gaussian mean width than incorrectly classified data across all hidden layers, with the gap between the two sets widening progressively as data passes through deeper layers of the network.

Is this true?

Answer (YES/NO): NO